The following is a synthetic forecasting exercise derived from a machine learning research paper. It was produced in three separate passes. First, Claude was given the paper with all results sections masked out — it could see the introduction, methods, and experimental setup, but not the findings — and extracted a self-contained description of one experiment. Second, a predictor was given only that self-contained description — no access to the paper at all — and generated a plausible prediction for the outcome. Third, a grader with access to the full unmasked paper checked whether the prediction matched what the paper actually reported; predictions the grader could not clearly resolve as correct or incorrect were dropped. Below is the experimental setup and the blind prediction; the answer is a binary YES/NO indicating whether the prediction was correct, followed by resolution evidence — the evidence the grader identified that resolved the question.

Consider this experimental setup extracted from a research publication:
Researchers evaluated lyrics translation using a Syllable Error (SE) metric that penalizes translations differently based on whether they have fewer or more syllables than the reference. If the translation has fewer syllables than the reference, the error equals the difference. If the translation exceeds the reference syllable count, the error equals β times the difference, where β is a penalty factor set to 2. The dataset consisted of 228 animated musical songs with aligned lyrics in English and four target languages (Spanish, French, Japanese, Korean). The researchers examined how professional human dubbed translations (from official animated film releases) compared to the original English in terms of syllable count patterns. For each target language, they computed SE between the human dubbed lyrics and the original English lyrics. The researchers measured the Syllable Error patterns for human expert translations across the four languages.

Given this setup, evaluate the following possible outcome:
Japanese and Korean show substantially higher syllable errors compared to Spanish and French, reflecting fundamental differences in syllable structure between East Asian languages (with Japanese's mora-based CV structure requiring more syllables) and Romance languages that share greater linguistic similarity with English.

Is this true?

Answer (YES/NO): NO